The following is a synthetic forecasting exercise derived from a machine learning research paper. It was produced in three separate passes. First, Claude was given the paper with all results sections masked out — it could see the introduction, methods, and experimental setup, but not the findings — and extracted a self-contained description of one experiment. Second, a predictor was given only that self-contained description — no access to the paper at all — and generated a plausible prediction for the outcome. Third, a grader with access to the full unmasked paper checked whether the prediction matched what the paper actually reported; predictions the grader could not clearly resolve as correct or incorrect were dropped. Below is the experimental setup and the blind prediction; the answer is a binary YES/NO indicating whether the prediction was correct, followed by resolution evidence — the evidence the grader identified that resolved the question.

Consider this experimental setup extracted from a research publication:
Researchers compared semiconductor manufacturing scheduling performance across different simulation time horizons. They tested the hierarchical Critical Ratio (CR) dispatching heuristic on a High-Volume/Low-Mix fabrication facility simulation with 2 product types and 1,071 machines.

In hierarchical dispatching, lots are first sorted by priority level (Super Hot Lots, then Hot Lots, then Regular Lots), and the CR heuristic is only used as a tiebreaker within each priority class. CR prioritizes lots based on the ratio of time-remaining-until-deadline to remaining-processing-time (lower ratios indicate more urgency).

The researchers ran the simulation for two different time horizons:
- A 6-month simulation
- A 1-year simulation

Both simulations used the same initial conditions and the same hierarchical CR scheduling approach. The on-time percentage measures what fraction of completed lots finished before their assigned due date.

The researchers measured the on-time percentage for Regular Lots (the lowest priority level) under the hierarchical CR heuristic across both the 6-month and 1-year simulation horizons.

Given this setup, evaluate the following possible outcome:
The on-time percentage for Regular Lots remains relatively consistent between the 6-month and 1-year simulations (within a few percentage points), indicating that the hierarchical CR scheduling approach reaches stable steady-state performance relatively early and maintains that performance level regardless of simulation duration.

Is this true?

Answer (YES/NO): YES